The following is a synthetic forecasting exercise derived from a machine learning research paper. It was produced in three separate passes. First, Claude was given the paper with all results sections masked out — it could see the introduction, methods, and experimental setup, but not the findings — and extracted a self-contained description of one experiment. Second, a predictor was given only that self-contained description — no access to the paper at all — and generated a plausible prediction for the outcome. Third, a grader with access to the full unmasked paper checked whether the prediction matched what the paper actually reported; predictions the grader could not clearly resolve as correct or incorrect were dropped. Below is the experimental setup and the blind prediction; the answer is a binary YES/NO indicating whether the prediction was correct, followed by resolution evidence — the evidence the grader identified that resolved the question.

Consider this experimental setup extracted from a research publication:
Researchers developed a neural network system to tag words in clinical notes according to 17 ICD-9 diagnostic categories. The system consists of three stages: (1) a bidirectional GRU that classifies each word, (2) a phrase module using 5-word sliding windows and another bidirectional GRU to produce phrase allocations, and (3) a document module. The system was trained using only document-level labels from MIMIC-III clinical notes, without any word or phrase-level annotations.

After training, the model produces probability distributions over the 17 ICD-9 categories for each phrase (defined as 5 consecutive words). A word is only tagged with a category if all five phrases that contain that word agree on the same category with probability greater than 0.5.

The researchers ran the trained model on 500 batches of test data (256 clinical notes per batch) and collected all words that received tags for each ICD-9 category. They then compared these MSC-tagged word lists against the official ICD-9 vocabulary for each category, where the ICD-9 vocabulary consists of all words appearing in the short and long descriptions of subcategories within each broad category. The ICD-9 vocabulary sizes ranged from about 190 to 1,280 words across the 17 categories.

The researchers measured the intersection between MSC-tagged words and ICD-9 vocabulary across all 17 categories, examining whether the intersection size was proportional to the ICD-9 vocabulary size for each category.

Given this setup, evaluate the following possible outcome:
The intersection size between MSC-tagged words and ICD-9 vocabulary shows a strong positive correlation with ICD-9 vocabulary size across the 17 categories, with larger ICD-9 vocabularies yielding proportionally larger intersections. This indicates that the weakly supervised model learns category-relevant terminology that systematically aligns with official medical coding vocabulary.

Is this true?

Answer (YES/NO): NO